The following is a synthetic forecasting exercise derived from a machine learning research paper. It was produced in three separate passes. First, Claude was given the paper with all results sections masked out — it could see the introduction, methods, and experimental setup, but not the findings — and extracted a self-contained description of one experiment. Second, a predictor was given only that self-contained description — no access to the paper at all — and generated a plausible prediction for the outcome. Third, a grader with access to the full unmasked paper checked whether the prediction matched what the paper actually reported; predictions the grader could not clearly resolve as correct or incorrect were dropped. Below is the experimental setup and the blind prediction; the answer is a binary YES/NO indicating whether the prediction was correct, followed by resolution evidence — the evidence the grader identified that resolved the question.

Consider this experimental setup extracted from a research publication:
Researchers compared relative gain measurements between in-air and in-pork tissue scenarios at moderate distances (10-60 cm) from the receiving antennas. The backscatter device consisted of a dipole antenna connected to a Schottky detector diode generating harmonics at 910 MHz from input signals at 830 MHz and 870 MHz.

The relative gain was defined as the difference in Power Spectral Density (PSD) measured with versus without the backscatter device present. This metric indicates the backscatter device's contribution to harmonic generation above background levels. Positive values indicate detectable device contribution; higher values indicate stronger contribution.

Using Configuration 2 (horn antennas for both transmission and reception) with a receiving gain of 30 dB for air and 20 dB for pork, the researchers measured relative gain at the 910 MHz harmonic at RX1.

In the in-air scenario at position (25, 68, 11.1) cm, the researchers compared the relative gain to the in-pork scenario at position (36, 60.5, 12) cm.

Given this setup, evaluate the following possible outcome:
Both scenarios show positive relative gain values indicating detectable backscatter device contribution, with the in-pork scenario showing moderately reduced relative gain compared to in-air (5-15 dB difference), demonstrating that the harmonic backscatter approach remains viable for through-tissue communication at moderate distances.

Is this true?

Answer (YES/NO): YES